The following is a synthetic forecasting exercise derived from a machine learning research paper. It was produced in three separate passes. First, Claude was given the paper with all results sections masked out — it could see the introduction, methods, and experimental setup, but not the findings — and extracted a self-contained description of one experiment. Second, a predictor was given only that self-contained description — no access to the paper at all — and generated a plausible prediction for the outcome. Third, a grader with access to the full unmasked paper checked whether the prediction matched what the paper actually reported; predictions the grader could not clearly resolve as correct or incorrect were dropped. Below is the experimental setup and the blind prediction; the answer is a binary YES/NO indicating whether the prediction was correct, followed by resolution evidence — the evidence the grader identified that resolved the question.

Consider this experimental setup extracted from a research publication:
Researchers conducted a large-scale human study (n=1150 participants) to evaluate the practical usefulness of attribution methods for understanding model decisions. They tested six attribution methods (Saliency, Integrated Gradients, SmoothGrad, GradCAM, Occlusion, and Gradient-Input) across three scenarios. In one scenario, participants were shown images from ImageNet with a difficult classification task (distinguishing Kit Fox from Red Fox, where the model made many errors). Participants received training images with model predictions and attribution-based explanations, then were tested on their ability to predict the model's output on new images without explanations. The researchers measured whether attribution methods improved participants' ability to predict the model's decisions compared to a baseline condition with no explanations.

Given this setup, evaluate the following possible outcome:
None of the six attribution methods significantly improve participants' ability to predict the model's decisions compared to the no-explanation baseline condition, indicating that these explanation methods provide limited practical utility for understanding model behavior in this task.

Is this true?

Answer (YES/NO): YES